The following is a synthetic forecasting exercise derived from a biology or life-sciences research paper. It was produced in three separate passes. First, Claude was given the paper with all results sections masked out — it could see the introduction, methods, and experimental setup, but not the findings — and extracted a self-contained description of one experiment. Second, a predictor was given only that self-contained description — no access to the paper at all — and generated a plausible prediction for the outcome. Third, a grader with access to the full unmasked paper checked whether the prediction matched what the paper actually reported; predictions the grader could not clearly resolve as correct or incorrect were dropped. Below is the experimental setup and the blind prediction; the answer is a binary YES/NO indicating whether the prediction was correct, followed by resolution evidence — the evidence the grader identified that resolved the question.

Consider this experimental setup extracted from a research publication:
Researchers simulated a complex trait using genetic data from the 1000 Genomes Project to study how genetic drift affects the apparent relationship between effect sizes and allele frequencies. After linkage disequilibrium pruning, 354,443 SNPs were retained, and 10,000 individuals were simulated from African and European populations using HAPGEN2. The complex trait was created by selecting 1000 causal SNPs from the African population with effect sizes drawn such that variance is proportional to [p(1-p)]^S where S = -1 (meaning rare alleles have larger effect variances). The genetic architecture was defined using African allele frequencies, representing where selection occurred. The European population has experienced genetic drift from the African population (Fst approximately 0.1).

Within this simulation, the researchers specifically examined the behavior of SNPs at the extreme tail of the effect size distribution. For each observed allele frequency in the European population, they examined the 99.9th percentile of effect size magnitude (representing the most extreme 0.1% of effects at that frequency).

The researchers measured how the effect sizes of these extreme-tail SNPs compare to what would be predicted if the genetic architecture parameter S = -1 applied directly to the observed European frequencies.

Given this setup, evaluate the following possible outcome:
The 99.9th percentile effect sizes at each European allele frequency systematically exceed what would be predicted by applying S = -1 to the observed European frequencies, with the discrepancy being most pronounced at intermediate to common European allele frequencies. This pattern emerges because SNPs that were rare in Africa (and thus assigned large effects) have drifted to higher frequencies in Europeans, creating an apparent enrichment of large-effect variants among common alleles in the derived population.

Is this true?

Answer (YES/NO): YES